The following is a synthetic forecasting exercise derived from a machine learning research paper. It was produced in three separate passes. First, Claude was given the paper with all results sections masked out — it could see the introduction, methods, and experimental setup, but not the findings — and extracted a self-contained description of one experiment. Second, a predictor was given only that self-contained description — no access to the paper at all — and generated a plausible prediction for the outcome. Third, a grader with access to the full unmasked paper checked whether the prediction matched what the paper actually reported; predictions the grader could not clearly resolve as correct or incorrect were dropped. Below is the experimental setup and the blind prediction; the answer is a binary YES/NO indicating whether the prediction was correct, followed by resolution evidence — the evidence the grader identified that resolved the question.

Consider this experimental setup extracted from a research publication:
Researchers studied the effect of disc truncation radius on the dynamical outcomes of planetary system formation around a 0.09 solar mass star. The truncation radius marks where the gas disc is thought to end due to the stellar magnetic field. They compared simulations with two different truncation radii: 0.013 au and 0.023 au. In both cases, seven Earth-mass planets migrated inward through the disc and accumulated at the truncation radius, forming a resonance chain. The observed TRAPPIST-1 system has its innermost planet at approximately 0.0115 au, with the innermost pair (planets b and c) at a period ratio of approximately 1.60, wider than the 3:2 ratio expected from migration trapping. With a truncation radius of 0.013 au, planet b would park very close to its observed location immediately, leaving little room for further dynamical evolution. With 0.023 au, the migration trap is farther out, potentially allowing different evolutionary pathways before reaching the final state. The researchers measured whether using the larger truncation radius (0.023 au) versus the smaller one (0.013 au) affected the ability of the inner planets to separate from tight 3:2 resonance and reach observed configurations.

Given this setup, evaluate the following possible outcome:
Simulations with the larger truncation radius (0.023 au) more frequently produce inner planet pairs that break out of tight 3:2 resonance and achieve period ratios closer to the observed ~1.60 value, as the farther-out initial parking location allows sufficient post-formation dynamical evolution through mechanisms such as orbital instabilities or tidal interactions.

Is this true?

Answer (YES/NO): NO